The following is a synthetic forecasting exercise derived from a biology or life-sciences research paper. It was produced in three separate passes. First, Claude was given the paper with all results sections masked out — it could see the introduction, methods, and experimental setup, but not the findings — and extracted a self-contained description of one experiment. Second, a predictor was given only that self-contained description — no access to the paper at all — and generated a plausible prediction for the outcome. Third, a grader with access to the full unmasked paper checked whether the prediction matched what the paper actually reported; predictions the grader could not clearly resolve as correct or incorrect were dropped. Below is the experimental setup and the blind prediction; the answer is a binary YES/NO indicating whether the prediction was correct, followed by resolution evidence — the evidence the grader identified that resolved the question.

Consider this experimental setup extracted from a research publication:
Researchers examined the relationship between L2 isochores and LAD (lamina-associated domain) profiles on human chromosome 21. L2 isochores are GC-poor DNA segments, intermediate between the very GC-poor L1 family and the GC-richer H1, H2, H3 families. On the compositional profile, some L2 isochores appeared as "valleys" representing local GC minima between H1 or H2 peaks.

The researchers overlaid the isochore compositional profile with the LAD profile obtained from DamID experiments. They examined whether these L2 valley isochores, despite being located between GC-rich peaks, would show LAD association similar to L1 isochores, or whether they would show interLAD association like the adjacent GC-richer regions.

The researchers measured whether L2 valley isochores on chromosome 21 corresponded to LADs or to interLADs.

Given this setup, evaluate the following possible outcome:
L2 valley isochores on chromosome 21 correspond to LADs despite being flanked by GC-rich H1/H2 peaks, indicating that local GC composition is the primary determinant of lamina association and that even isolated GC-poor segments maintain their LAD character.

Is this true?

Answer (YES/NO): YES